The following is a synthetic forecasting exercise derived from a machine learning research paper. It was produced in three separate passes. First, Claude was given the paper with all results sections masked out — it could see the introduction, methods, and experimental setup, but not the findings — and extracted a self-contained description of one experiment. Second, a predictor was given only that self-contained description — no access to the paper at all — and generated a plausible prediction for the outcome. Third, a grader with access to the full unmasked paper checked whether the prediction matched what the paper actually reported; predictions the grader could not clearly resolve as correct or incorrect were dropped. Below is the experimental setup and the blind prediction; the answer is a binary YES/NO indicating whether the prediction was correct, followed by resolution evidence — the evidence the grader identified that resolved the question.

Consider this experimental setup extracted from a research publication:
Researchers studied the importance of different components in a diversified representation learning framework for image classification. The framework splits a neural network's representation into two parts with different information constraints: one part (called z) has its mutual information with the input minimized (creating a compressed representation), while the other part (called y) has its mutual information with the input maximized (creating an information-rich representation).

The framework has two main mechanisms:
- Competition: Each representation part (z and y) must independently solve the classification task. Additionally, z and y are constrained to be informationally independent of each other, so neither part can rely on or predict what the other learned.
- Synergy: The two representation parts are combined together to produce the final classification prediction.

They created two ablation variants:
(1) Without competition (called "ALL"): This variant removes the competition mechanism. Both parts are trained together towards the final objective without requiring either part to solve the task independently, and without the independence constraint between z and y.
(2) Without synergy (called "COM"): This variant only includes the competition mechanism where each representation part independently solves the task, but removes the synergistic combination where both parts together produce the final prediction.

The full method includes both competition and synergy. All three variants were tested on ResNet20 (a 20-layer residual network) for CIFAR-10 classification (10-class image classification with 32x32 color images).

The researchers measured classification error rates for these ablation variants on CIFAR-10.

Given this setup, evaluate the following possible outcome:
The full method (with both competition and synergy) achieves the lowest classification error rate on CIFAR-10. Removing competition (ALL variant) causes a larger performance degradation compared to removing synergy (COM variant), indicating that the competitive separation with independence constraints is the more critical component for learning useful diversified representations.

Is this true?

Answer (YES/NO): NO